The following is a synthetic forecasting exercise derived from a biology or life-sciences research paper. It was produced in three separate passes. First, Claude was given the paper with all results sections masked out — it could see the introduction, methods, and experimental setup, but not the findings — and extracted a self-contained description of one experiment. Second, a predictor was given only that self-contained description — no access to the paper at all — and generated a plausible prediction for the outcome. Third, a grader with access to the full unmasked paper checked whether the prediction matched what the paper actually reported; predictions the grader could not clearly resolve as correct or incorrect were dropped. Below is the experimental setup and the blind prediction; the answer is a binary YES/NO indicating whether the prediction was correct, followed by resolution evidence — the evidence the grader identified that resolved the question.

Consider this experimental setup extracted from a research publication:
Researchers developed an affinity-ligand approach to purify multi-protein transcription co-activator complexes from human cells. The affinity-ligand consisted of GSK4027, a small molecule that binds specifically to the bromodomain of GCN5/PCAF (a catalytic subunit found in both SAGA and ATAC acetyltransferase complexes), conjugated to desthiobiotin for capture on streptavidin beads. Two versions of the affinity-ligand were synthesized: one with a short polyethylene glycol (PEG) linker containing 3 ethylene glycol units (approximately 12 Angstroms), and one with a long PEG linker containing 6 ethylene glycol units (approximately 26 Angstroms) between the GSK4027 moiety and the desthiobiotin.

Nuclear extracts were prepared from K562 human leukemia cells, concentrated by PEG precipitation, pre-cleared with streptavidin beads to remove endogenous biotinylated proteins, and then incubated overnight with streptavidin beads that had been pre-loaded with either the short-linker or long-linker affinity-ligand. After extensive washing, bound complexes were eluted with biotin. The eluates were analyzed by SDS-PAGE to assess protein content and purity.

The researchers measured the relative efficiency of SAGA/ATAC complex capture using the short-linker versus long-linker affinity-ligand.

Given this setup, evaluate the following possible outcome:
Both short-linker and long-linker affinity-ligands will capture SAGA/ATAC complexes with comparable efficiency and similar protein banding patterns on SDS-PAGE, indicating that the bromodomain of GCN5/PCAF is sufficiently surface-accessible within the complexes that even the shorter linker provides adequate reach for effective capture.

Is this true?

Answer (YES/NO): NO